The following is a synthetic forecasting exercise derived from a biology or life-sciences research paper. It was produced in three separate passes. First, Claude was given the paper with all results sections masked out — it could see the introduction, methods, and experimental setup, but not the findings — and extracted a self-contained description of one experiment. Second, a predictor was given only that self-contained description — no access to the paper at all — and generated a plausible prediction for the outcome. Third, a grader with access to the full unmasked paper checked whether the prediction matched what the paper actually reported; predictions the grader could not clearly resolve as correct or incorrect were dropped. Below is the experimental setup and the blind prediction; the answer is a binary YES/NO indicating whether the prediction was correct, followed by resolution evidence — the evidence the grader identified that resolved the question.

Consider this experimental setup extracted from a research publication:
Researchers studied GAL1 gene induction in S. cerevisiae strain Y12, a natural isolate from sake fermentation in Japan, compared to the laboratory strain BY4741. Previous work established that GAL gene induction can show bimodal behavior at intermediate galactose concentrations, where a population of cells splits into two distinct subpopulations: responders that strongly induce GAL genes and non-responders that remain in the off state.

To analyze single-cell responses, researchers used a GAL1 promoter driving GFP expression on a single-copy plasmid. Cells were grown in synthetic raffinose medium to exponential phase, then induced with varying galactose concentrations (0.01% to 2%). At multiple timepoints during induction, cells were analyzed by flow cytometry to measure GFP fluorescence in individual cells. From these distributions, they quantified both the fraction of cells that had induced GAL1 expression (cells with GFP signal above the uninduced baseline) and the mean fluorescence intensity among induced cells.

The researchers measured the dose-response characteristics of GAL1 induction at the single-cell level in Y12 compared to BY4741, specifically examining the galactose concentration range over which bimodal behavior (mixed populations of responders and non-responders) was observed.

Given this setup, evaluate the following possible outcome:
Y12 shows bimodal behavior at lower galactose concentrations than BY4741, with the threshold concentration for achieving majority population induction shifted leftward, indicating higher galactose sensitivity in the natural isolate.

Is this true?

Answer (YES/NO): NO